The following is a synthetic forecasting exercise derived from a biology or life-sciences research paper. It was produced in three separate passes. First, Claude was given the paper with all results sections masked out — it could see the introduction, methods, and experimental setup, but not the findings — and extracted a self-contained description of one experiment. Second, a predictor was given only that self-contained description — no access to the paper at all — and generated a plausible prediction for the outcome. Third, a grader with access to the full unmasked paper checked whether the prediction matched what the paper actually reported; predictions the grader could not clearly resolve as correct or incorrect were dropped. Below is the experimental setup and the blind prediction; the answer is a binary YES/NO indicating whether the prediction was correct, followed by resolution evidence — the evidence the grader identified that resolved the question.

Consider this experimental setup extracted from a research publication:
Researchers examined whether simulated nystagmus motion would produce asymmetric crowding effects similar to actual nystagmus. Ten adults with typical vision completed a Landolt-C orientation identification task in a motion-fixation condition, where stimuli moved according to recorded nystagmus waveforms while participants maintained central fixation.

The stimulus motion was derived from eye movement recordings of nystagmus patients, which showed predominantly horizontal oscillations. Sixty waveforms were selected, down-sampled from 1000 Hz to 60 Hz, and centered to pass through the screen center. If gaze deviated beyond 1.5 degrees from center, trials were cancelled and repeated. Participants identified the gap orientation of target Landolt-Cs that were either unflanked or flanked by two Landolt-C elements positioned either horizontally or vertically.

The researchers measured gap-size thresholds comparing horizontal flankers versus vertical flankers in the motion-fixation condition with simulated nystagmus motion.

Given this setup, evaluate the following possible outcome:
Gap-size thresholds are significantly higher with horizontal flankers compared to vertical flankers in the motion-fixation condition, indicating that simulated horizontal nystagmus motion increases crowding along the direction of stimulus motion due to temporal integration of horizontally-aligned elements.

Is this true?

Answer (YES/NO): YES